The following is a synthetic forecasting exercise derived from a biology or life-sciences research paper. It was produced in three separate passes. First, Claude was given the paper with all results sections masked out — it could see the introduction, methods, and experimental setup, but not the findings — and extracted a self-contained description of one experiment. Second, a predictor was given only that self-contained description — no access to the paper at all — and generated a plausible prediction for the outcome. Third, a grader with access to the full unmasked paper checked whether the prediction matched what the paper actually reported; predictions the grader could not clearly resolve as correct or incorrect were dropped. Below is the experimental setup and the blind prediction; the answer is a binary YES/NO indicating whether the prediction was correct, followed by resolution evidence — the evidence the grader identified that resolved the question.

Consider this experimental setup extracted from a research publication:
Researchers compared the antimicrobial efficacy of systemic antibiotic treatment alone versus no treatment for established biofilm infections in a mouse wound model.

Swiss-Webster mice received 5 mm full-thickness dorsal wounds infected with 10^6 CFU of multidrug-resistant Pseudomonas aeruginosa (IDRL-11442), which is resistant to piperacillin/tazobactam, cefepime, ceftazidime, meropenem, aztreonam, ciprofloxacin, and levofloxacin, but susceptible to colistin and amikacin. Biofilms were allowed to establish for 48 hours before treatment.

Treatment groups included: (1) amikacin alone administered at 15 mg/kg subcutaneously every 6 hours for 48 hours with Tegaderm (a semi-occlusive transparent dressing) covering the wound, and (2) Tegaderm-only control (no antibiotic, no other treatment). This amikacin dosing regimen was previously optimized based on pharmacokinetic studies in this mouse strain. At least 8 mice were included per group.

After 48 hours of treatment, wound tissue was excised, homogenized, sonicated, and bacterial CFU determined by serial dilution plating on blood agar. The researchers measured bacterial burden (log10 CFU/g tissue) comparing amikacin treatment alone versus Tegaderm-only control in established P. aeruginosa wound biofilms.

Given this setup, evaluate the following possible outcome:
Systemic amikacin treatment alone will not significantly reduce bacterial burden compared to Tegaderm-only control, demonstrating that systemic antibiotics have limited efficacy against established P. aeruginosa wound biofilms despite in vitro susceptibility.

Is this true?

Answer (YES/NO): NO